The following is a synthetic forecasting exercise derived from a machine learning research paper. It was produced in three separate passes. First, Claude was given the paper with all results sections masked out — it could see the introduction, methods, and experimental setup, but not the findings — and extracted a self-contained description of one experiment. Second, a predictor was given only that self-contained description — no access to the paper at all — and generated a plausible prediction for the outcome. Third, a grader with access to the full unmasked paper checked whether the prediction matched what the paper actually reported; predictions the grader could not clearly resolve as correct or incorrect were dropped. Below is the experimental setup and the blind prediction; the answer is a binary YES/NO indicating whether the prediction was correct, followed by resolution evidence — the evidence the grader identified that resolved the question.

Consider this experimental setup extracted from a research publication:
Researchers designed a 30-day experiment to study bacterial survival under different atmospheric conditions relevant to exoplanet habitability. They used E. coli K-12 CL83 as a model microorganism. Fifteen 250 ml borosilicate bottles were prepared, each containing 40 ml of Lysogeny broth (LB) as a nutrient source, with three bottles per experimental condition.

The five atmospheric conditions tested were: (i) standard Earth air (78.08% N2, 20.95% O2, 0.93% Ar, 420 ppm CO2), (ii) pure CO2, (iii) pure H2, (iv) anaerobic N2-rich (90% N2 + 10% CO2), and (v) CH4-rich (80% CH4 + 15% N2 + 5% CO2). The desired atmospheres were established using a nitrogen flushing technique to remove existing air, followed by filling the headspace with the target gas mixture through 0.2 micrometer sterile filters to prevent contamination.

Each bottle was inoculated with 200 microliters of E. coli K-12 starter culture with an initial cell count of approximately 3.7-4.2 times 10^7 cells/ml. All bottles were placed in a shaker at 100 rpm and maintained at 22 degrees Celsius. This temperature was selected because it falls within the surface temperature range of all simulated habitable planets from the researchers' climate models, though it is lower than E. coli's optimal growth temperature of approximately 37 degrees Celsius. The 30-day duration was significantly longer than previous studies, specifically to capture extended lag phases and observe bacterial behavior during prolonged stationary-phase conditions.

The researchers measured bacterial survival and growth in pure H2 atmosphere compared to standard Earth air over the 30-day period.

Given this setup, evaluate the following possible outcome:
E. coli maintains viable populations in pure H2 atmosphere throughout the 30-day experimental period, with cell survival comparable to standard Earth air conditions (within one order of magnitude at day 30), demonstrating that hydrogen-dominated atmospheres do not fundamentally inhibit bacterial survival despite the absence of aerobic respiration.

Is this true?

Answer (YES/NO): YES